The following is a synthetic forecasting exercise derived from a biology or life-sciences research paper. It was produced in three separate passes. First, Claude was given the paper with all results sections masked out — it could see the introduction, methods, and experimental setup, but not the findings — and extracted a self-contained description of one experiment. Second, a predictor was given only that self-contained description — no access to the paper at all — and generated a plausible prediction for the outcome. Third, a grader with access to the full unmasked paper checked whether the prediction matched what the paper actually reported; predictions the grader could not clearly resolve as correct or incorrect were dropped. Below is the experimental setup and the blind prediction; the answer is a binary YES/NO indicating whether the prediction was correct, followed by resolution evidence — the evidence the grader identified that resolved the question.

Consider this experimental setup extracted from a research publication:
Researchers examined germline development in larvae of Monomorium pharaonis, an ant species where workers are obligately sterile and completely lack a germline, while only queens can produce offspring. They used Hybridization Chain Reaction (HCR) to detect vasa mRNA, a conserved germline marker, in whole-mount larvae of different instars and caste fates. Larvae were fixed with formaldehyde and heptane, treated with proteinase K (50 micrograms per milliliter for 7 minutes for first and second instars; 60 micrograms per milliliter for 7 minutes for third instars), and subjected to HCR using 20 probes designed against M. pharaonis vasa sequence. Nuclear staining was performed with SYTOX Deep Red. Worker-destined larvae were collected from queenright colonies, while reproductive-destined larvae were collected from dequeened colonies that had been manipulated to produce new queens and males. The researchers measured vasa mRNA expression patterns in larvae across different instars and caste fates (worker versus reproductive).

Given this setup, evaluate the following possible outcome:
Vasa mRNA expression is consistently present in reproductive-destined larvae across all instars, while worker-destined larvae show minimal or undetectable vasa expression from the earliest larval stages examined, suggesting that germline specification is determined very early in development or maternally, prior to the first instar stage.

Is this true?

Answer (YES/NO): YES